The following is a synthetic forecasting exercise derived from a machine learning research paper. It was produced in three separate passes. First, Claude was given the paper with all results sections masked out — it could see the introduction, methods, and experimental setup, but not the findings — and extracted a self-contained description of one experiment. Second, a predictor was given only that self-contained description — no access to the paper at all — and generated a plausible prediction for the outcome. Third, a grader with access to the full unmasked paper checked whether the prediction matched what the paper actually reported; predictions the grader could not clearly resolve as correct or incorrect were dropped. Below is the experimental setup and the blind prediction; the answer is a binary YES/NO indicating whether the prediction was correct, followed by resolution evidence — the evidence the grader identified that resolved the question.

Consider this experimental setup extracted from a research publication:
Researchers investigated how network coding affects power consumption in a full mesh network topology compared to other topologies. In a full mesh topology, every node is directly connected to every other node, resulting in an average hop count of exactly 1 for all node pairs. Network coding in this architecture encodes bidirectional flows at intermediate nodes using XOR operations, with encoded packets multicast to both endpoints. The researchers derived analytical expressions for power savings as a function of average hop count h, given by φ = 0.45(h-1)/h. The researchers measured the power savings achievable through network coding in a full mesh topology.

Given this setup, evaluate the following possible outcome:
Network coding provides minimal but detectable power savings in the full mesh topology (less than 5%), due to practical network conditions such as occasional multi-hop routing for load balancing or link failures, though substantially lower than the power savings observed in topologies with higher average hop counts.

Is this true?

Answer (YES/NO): NO